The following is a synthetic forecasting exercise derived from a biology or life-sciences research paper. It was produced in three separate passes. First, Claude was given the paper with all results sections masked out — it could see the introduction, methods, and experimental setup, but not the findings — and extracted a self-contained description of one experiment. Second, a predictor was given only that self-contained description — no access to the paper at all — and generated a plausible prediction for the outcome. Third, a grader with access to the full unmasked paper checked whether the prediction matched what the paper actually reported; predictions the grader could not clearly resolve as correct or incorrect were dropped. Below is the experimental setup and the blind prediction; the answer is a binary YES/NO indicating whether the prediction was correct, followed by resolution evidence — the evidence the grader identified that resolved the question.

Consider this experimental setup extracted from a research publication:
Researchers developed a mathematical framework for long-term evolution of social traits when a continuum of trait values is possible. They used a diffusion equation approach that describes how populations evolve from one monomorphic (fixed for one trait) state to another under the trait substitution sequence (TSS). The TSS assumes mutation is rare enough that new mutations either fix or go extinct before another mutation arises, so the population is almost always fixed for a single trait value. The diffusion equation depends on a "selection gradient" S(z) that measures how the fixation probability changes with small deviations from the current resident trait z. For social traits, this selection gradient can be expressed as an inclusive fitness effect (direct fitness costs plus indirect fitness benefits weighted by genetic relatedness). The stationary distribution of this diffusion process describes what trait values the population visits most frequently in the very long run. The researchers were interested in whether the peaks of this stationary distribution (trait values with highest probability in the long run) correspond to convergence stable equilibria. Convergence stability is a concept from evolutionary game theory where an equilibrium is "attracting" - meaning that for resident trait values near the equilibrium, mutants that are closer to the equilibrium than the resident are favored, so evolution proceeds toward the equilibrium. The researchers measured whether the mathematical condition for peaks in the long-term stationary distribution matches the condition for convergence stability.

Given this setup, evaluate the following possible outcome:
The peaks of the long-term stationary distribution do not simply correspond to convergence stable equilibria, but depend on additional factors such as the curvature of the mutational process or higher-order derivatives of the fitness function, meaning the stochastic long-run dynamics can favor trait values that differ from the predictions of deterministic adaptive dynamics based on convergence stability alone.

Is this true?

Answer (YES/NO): NO